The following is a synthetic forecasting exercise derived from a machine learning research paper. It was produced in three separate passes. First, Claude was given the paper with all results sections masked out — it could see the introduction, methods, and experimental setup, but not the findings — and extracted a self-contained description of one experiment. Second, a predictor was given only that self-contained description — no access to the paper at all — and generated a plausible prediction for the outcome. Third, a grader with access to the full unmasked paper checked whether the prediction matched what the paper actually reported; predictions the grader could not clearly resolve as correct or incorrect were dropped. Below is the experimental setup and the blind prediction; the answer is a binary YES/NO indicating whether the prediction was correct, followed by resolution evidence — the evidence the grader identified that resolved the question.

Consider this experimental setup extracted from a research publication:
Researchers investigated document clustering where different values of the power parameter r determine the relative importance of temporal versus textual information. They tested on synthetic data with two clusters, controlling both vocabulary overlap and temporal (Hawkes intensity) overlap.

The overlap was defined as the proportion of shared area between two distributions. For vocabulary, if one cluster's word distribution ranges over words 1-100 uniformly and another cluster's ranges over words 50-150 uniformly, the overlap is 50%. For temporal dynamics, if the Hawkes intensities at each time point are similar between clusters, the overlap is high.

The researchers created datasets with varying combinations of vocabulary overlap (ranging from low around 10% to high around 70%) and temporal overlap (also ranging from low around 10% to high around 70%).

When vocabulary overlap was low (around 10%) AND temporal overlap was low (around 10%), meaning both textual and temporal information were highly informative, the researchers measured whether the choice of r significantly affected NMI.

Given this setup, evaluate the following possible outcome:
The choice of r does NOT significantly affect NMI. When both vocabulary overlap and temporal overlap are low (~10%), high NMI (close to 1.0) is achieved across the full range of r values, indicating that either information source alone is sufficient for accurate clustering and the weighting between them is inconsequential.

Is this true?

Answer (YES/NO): YES